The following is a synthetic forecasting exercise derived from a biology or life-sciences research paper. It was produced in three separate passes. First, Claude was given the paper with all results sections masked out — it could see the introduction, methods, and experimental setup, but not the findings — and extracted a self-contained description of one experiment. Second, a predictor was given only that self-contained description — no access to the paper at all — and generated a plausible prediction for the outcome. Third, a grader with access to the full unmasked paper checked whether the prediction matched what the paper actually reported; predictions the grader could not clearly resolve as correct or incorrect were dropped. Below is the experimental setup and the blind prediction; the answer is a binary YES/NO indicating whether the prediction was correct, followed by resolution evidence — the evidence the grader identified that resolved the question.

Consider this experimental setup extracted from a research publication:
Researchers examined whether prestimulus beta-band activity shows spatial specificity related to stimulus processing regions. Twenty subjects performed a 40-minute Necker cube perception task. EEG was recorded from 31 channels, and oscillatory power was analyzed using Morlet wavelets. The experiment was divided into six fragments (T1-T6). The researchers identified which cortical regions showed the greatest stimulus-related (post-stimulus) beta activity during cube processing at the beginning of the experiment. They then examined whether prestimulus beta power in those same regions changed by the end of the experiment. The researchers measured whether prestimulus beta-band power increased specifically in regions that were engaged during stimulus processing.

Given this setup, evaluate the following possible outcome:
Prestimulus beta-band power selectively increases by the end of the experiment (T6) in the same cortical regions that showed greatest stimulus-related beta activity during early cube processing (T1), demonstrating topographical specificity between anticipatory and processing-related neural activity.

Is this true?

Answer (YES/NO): YES